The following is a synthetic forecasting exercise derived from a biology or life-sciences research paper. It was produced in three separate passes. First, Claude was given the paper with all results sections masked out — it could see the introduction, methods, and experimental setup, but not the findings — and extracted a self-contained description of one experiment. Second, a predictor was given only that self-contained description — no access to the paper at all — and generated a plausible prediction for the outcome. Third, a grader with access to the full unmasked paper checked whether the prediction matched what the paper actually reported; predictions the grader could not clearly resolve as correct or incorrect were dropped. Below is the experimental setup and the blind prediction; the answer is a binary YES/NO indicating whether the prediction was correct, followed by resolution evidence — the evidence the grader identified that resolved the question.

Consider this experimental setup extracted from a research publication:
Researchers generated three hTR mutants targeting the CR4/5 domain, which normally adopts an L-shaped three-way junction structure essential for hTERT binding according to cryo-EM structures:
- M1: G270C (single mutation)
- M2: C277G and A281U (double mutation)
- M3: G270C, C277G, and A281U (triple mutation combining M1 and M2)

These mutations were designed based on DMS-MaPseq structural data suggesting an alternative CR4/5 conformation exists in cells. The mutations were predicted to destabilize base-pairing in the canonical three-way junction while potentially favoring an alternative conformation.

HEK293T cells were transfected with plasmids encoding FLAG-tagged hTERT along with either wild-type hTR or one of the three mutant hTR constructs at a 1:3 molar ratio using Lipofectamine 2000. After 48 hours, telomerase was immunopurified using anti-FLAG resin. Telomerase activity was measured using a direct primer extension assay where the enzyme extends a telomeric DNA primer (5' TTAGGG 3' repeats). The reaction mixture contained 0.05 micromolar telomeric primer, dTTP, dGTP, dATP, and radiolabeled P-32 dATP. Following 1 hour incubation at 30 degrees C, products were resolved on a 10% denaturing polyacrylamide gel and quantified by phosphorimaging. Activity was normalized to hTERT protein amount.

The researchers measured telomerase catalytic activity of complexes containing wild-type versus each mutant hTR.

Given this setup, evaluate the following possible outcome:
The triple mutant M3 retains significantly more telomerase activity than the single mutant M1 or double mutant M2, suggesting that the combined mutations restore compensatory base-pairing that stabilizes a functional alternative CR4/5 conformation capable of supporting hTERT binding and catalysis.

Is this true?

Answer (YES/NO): NO